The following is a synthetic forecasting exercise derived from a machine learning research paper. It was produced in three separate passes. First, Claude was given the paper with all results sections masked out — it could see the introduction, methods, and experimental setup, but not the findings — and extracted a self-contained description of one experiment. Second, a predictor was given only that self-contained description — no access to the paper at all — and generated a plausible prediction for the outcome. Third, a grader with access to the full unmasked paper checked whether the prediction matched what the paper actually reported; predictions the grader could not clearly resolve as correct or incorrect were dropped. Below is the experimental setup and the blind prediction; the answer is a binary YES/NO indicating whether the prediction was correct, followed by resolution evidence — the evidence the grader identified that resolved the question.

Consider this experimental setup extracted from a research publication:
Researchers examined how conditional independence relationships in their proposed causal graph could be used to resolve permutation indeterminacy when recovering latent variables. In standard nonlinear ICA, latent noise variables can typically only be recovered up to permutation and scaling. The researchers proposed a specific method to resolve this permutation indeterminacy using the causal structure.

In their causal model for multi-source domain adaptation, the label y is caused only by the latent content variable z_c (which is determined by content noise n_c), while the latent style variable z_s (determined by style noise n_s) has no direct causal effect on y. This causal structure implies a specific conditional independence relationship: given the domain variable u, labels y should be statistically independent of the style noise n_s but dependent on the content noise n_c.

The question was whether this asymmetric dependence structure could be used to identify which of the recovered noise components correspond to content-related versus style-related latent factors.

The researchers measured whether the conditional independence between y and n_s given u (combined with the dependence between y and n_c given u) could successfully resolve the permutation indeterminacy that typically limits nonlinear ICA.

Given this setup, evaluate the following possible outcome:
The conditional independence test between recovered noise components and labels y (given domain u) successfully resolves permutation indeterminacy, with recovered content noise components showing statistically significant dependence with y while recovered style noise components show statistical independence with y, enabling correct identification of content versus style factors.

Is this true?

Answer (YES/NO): YES